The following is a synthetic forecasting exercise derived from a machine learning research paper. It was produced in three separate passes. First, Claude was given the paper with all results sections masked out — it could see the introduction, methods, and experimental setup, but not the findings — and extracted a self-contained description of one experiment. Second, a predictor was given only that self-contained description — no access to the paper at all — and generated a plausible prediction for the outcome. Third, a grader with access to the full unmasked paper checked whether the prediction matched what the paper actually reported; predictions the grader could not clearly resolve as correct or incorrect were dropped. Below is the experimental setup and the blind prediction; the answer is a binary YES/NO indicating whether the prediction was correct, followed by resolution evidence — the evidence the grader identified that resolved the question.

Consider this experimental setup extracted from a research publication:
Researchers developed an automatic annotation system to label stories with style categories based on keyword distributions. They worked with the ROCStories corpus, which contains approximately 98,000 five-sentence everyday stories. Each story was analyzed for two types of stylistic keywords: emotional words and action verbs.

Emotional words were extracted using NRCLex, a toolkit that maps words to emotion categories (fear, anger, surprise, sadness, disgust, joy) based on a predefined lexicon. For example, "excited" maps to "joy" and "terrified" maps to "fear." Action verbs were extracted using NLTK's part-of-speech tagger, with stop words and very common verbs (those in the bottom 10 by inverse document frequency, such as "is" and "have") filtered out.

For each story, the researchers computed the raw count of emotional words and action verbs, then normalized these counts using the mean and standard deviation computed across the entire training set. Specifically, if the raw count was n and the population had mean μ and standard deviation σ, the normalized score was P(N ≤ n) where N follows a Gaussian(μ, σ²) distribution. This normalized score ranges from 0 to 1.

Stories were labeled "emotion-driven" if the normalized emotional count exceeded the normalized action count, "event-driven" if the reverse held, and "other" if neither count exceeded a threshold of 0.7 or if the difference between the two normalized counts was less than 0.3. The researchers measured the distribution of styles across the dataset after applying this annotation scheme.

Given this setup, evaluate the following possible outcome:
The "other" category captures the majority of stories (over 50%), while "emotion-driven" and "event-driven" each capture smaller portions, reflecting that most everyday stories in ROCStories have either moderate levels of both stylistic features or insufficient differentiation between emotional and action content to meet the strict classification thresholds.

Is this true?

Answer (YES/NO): YES